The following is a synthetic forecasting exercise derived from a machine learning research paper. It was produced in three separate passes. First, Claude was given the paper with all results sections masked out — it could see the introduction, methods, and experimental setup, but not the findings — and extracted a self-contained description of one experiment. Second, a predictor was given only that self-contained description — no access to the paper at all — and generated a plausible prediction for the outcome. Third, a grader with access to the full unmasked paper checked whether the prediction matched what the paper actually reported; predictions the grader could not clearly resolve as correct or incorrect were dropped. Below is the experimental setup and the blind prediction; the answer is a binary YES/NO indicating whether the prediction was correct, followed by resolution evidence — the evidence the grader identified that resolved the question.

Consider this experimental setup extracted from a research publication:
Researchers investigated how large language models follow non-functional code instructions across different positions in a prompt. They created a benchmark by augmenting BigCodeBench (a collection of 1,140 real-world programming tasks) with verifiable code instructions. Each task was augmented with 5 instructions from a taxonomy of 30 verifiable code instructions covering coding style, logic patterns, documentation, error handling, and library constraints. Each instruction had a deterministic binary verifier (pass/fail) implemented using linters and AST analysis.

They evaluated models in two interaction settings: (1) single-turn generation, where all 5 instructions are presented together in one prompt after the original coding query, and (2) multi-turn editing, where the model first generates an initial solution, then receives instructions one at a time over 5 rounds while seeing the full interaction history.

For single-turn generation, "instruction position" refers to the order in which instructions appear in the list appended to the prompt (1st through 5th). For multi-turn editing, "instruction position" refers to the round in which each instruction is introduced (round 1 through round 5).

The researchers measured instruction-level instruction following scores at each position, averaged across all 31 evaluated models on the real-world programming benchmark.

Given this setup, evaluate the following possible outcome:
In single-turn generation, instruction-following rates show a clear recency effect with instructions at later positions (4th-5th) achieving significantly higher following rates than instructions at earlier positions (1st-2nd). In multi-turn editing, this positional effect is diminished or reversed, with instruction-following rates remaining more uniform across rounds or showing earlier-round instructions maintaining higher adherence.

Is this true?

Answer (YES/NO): NO